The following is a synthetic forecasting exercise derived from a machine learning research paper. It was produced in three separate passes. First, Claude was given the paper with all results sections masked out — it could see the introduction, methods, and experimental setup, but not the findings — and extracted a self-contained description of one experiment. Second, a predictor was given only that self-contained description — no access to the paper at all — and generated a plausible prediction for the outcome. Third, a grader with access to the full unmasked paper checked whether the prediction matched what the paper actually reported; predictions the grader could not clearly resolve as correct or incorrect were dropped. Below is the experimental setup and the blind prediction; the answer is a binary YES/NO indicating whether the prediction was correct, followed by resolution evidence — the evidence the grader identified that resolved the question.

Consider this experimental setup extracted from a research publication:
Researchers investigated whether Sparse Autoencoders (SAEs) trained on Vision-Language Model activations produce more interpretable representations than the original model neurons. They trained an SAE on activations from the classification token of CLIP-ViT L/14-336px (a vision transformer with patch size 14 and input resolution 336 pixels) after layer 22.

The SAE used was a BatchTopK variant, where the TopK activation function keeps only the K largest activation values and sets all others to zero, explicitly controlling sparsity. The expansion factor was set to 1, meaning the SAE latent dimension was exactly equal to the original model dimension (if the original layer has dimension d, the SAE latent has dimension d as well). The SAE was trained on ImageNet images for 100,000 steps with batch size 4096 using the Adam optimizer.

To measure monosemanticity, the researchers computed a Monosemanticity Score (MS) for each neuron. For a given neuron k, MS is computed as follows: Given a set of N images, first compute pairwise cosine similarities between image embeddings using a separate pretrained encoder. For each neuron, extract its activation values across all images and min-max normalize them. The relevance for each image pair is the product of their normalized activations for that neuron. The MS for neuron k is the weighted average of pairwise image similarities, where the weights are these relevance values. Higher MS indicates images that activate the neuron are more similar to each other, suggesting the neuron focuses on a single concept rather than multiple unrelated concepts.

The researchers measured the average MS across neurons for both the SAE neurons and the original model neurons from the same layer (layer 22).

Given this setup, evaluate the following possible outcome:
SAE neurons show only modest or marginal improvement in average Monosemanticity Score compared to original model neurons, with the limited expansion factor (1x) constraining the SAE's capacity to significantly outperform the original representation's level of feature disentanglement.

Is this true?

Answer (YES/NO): NO